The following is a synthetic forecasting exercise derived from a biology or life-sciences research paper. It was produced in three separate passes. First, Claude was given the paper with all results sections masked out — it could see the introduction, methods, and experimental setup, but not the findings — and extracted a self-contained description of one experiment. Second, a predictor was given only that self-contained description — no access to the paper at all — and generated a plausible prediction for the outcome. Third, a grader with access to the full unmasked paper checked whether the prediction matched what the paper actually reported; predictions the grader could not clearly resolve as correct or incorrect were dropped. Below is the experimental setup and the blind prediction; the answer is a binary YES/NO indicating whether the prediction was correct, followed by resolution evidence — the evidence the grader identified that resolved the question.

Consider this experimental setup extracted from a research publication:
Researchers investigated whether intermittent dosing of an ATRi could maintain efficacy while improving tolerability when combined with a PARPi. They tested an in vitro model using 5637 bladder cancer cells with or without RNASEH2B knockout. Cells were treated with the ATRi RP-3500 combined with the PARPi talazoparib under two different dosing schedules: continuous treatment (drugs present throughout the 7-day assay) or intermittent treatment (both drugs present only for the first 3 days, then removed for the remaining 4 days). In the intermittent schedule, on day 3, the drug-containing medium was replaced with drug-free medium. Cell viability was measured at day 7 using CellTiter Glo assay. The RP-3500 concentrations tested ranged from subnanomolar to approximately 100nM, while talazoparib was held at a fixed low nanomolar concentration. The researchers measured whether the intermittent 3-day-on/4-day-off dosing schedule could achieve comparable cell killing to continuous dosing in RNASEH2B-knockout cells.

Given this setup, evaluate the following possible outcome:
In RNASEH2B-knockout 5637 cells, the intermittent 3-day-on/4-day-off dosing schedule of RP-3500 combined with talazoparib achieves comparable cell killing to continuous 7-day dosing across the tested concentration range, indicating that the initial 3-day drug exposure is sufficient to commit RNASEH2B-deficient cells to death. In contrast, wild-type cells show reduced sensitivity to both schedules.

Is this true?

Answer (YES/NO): YES